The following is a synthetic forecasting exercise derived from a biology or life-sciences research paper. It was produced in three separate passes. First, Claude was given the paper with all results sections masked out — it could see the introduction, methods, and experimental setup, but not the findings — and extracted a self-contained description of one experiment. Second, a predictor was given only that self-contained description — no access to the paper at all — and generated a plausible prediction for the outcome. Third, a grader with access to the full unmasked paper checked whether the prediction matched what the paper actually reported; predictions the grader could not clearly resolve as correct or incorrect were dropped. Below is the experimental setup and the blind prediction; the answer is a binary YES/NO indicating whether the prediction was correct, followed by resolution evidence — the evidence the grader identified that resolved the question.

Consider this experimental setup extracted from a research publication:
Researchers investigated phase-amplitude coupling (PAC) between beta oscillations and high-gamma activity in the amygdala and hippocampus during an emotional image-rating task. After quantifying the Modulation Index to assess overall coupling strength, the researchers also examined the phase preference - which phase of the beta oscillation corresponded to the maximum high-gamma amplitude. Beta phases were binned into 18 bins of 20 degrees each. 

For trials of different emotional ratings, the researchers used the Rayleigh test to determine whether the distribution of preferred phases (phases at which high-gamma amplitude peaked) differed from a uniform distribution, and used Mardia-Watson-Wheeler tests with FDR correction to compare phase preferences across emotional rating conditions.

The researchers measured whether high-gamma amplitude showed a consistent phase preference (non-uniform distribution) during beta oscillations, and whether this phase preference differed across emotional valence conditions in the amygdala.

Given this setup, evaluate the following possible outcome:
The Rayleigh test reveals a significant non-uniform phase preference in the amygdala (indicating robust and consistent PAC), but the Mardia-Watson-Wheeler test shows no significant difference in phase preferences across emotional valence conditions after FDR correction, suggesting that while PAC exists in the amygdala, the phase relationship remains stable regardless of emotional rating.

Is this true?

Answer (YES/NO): NO